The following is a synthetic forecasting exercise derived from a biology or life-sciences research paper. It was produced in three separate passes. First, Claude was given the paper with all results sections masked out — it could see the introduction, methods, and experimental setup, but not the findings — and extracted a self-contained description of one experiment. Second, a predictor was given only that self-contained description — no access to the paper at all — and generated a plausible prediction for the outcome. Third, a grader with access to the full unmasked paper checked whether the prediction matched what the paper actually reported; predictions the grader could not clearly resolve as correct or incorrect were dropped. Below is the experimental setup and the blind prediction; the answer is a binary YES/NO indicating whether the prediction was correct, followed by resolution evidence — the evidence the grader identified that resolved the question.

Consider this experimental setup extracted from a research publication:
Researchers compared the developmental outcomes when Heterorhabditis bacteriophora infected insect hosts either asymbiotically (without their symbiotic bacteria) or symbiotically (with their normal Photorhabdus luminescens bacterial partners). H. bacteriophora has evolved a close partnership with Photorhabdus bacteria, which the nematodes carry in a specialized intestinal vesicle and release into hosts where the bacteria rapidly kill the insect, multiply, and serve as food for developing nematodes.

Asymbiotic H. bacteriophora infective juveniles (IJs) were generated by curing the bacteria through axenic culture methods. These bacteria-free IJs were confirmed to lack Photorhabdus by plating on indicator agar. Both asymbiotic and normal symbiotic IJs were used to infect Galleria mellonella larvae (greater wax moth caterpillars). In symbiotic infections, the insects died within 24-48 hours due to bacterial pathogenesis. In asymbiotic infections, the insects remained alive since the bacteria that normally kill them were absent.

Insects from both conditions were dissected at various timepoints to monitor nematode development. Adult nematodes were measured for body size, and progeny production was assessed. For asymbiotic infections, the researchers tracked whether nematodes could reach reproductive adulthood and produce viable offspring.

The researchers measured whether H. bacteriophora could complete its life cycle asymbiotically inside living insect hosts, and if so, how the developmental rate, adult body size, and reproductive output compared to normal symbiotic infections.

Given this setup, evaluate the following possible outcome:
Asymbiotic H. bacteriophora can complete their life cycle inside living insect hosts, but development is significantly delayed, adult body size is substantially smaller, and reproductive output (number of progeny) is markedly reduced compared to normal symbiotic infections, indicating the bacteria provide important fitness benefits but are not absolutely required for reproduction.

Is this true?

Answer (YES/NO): NO